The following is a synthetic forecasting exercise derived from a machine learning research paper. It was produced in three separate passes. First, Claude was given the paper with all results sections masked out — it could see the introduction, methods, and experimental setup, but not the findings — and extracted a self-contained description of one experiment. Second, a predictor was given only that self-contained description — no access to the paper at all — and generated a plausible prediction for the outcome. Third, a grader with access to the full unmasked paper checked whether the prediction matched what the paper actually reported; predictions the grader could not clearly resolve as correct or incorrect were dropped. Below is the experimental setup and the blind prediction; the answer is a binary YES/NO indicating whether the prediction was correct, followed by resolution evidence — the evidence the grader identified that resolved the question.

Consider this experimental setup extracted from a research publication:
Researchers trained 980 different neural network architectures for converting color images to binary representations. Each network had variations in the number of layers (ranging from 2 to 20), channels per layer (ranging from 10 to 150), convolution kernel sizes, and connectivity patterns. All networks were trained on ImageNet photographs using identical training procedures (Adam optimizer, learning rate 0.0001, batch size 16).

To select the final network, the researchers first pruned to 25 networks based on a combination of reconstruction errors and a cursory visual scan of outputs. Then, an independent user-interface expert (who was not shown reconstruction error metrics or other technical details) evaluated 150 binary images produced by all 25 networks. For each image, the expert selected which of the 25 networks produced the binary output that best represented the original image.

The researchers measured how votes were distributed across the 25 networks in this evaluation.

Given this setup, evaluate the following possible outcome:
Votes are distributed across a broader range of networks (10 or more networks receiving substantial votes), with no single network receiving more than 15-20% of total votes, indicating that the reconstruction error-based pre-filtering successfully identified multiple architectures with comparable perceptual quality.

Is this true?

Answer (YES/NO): NO